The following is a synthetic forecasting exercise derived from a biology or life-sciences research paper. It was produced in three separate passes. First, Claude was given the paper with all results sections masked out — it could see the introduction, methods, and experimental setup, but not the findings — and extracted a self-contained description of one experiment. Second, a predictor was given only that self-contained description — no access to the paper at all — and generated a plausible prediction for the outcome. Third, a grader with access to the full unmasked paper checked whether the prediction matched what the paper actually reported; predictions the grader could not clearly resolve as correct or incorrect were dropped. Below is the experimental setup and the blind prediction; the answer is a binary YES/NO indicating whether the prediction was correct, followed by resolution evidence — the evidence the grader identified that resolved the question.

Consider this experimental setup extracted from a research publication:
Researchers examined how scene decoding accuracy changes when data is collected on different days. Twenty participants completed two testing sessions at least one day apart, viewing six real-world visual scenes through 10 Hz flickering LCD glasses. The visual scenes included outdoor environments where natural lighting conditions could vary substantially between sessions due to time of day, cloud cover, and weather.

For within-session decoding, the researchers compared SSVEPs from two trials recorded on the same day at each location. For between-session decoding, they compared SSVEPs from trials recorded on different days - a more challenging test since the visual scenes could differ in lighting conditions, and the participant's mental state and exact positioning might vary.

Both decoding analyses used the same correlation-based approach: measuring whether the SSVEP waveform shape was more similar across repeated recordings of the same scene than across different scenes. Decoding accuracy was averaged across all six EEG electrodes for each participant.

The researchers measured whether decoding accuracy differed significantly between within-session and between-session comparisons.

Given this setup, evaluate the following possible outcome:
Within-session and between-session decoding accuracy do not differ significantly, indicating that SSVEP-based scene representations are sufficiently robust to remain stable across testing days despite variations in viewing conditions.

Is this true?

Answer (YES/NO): NO